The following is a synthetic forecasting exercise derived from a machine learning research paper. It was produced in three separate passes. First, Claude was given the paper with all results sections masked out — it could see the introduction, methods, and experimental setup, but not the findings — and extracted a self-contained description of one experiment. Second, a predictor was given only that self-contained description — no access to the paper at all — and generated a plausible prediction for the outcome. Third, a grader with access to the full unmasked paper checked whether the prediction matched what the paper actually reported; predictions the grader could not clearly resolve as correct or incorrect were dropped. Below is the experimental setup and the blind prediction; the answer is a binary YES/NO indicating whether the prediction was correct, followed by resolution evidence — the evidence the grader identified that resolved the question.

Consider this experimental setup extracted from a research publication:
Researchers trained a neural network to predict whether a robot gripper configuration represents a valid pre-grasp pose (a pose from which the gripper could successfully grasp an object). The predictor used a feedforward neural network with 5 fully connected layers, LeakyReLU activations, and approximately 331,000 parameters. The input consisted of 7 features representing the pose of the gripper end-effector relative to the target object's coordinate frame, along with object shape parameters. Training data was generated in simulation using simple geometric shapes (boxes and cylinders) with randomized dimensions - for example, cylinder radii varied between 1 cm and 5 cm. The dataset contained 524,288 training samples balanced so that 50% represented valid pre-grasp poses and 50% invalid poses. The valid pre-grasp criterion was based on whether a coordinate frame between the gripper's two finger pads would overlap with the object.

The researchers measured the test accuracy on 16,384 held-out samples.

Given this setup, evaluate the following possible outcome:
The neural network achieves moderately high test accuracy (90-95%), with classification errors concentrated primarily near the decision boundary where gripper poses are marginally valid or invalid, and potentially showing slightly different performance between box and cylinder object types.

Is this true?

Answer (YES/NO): NO